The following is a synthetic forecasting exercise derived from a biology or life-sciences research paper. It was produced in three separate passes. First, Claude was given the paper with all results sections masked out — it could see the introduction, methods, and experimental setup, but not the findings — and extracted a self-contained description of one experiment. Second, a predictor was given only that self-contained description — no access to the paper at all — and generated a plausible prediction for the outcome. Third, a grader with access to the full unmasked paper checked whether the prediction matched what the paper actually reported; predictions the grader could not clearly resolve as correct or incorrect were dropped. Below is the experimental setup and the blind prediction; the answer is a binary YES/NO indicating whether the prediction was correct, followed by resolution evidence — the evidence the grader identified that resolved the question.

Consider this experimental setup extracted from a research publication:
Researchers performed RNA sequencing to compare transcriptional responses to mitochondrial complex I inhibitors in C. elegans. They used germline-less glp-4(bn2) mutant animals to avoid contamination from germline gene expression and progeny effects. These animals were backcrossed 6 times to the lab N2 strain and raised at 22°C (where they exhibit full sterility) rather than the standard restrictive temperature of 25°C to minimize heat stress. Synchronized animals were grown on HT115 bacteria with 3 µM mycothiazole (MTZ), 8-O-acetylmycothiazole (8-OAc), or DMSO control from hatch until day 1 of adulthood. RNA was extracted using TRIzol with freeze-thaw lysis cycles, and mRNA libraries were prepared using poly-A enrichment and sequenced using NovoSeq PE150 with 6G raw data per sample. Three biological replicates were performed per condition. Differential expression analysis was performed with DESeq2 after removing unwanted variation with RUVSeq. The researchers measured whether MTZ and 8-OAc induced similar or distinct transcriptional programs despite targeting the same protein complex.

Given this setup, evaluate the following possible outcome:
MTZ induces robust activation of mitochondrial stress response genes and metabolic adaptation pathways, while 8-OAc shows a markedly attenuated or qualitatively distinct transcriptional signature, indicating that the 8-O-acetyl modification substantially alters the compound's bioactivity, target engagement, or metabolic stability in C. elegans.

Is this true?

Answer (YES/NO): YES